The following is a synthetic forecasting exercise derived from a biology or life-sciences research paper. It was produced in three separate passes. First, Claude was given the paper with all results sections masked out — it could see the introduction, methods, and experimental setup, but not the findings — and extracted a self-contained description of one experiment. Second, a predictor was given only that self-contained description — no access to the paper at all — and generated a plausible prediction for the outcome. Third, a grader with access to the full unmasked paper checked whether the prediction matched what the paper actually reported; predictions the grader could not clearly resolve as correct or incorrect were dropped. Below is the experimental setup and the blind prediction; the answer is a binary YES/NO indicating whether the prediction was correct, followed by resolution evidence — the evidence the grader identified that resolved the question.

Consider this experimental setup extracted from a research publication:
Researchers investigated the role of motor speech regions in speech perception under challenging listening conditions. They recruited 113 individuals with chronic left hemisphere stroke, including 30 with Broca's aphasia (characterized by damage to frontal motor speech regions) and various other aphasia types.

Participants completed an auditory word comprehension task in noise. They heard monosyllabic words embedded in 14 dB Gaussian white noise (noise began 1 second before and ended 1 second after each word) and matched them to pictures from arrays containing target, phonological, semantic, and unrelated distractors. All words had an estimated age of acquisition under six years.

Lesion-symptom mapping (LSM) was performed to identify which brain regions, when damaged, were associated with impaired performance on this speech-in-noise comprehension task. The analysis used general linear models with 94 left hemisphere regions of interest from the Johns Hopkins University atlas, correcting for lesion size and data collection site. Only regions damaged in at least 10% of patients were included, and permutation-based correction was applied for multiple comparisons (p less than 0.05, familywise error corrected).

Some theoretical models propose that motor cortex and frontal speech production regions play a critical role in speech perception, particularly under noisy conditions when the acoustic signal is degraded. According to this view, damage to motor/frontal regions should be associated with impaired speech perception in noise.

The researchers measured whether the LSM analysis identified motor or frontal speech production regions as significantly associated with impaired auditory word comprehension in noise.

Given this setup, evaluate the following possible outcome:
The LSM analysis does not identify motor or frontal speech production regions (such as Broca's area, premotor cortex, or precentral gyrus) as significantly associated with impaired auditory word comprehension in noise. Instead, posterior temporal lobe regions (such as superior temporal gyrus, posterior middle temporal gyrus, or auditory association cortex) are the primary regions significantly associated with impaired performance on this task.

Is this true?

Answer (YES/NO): YES